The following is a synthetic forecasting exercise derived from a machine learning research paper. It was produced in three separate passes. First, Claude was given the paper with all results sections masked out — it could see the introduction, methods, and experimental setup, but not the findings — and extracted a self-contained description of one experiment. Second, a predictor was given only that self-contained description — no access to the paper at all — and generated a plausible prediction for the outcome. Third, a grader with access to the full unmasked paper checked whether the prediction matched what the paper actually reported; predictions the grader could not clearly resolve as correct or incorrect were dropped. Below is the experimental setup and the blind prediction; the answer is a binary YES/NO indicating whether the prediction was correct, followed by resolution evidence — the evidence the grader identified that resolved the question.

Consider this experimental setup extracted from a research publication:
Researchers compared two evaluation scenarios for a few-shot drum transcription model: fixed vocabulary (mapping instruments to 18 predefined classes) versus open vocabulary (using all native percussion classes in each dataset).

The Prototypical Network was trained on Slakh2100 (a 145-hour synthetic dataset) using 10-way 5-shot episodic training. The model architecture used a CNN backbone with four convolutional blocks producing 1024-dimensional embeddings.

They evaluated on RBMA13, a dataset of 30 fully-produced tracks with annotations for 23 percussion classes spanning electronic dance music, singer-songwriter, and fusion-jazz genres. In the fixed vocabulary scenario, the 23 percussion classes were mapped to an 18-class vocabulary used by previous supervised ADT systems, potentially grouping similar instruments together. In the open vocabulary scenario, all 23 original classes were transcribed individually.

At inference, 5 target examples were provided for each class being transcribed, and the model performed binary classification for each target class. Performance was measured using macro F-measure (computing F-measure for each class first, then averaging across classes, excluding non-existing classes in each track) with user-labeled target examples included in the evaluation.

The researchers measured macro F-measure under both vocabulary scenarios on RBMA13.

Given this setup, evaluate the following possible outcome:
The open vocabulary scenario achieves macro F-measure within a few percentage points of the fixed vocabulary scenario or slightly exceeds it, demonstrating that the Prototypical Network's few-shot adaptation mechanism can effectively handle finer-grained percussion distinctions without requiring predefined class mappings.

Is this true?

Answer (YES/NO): YES